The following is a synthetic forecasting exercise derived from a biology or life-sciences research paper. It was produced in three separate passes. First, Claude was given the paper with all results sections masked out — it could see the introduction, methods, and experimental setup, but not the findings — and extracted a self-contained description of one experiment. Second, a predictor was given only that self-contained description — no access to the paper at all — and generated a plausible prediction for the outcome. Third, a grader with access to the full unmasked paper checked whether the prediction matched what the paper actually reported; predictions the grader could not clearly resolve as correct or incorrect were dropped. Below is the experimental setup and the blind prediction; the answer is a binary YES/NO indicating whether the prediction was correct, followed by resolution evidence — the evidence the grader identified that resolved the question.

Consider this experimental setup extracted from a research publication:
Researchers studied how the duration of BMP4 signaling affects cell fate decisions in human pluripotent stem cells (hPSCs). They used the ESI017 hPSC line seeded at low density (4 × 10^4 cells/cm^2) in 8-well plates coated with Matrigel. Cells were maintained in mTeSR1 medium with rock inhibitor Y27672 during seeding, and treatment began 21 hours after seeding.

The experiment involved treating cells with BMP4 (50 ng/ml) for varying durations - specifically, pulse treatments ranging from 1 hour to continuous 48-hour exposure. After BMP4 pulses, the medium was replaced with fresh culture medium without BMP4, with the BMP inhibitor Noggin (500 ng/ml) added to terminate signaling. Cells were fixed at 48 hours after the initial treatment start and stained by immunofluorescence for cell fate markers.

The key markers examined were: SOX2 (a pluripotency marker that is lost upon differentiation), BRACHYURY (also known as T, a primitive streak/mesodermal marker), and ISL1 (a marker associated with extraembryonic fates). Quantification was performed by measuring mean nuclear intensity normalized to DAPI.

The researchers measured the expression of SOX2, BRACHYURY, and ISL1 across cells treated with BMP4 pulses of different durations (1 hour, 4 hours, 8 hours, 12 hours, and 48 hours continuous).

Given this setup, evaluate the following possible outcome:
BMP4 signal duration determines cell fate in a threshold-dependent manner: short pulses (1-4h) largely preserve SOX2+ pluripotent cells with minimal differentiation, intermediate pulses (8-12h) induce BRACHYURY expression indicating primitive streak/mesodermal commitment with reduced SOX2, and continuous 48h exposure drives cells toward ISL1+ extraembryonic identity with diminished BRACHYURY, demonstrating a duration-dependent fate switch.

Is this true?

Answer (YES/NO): NO